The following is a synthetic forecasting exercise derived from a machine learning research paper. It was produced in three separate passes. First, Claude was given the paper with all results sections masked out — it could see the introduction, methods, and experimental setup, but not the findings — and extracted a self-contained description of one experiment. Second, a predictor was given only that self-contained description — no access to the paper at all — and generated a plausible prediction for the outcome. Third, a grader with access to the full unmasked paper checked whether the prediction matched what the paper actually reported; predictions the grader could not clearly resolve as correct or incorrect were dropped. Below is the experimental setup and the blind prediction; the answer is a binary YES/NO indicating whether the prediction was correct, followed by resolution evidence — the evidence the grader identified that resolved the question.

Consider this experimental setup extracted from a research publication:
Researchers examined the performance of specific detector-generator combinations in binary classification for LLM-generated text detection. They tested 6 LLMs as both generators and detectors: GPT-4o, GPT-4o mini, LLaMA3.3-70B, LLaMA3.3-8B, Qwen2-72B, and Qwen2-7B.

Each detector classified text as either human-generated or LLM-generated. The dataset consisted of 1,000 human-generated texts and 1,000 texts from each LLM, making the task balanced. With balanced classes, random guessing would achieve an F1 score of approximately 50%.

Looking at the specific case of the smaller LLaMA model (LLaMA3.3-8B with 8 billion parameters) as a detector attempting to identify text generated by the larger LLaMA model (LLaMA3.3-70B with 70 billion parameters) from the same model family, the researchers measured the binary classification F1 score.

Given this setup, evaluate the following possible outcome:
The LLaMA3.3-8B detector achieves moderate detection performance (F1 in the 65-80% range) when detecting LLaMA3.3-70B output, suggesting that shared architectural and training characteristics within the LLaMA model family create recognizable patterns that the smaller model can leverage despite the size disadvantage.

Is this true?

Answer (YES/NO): NO